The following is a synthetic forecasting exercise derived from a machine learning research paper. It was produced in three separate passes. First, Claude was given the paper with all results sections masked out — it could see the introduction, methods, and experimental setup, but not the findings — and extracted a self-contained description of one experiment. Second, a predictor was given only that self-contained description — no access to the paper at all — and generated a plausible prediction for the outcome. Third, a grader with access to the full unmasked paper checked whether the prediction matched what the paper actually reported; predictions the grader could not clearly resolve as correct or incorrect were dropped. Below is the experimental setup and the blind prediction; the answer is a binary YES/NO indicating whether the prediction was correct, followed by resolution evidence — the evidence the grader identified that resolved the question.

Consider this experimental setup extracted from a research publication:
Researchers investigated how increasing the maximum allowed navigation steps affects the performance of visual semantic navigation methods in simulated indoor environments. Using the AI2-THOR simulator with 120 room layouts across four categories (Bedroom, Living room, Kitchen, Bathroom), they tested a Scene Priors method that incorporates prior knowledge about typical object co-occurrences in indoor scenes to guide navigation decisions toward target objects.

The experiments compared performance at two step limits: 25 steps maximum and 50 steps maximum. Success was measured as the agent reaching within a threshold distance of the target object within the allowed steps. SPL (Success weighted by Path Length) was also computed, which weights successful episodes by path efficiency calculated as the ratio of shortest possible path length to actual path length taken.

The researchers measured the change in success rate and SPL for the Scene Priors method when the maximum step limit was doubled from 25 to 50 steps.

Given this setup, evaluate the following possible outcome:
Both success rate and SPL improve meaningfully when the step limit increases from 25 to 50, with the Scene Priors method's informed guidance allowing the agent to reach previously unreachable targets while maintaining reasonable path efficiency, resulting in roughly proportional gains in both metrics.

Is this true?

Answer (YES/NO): YES